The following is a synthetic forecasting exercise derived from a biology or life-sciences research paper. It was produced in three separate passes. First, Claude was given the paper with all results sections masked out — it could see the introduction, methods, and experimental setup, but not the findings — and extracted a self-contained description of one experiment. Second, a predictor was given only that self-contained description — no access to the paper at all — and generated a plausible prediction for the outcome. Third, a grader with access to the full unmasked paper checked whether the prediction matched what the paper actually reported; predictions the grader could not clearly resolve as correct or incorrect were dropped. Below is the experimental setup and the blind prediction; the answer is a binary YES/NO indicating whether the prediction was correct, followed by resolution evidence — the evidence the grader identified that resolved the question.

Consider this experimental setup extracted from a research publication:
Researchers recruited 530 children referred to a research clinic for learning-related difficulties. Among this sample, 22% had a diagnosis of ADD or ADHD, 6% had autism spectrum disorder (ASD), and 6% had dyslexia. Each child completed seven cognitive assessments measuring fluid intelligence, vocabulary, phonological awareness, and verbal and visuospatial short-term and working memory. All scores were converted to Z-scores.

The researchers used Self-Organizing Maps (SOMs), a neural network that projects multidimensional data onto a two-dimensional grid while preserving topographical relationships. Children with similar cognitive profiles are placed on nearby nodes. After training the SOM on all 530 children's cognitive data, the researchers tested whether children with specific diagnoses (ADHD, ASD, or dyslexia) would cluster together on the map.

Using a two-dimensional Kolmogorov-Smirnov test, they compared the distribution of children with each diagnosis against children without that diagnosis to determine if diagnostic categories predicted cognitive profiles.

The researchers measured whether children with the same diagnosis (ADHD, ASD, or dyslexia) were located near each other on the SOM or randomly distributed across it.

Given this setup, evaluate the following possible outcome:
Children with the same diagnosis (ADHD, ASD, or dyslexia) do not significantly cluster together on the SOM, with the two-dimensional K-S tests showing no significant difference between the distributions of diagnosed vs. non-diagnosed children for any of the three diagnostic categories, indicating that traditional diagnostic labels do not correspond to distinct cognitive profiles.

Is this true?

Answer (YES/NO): YES